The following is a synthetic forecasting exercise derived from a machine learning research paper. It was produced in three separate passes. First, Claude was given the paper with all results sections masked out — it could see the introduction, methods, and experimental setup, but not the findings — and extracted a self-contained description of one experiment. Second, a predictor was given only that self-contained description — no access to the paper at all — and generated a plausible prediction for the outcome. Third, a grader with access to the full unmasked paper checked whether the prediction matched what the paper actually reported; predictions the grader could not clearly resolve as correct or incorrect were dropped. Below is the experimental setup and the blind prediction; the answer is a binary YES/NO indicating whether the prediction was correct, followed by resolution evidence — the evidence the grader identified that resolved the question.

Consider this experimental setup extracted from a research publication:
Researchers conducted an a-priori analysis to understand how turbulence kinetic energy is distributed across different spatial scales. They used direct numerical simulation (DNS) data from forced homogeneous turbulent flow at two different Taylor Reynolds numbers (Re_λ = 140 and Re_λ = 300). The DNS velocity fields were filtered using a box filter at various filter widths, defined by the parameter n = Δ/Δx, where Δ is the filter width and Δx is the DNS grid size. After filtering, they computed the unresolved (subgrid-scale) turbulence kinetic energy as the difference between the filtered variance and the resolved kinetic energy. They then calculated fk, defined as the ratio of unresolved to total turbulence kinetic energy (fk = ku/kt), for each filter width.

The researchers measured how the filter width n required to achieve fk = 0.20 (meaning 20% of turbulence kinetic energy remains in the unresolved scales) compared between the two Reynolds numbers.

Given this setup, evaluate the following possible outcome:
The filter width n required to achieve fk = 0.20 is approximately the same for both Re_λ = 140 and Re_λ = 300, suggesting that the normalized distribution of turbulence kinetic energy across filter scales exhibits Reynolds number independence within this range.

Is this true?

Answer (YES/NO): NO